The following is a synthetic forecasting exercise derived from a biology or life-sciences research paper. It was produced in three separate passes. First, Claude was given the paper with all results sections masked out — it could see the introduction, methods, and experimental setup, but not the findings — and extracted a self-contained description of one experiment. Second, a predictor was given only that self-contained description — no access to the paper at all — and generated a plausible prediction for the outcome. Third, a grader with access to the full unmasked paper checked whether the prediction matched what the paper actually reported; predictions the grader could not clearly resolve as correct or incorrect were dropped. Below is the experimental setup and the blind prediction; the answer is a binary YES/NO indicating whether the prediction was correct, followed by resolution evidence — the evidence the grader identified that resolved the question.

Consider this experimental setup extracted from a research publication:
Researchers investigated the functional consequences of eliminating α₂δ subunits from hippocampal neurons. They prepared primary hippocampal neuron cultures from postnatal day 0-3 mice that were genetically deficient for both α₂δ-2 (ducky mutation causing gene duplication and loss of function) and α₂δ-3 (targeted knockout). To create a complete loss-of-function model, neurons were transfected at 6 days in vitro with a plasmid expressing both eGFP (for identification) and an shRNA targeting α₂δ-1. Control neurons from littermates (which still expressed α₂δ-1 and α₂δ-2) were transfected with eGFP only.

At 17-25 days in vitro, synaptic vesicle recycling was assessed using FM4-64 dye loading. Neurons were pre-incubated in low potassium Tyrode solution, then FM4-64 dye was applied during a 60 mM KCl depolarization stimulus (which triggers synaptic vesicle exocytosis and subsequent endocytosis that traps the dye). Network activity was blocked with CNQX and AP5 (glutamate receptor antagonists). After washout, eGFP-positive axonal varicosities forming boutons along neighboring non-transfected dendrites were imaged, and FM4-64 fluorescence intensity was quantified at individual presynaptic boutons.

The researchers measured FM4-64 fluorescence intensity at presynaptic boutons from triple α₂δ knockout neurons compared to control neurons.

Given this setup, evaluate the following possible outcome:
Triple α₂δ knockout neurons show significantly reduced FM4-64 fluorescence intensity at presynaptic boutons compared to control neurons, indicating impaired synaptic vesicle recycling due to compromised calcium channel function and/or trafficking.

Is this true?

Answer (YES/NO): YES